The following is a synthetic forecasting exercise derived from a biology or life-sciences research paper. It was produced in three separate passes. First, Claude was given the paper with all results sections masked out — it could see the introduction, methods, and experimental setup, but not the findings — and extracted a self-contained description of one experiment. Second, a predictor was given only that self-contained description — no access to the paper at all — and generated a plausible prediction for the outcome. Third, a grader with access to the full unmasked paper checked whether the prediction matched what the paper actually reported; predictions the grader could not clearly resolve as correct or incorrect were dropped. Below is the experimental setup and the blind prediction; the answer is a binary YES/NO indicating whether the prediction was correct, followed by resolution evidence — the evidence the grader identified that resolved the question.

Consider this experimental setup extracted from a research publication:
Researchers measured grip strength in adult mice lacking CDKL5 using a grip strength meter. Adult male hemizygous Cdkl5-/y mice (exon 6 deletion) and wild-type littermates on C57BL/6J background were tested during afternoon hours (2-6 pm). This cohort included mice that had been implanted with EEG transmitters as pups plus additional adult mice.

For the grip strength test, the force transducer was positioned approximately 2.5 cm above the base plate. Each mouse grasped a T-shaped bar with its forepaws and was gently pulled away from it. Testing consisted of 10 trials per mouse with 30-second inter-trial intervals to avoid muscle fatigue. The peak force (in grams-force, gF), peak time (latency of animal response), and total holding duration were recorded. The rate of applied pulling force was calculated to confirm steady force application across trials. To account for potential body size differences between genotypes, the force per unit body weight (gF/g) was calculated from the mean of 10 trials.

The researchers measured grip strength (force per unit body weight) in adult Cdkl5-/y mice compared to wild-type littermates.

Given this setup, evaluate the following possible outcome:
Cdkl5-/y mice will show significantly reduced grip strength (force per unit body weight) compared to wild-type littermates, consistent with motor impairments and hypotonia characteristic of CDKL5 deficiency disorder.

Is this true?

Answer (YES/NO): NO